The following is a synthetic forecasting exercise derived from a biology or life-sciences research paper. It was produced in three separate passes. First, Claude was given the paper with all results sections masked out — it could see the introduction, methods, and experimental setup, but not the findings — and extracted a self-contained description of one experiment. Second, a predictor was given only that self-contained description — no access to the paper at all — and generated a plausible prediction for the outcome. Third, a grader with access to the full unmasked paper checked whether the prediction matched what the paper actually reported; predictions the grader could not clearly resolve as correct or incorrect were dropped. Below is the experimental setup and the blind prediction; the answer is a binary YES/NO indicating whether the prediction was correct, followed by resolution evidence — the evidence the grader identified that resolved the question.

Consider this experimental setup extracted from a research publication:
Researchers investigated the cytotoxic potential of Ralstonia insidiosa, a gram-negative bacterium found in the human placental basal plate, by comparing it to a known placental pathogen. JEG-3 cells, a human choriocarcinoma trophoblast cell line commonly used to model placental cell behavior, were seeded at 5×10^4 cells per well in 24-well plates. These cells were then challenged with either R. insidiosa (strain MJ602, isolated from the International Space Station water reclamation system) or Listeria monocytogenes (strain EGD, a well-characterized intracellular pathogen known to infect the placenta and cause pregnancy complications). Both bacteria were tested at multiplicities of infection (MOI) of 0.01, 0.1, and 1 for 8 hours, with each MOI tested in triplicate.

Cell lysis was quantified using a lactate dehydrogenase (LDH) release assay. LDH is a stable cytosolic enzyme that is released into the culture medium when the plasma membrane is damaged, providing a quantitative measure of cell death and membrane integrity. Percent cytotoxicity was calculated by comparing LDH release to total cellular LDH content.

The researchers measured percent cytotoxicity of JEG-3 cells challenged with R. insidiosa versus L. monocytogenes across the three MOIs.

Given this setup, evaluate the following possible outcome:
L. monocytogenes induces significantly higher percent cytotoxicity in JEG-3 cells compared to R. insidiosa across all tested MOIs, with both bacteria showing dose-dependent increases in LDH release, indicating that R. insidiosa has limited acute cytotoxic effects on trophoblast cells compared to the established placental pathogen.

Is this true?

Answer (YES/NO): NO